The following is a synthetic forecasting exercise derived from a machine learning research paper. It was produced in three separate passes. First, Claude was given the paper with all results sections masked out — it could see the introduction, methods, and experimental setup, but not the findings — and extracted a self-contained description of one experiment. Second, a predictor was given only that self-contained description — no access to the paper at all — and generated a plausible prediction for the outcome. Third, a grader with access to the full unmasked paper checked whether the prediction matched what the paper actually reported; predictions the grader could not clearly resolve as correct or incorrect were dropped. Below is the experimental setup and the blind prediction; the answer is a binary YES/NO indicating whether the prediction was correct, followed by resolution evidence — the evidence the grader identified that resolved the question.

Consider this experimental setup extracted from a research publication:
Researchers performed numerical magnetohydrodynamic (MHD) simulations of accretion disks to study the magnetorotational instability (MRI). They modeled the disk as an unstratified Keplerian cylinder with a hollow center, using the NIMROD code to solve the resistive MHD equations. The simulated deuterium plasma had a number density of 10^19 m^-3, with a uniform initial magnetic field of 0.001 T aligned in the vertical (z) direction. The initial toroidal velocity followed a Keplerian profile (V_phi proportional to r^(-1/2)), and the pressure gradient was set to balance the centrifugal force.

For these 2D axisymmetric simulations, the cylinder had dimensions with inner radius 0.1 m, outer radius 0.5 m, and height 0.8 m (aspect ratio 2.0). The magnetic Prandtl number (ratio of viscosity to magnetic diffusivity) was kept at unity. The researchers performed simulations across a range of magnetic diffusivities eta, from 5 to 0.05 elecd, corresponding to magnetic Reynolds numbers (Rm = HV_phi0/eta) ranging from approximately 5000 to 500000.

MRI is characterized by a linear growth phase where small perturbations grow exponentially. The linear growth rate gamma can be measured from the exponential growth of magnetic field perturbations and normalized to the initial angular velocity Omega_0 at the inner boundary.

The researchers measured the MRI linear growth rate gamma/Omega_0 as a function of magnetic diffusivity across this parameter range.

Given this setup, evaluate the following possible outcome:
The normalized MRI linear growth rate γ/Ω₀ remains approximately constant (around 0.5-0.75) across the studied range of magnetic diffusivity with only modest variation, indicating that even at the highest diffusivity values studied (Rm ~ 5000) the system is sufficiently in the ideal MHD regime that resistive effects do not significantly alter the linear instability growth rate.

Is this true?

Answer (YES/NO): NO